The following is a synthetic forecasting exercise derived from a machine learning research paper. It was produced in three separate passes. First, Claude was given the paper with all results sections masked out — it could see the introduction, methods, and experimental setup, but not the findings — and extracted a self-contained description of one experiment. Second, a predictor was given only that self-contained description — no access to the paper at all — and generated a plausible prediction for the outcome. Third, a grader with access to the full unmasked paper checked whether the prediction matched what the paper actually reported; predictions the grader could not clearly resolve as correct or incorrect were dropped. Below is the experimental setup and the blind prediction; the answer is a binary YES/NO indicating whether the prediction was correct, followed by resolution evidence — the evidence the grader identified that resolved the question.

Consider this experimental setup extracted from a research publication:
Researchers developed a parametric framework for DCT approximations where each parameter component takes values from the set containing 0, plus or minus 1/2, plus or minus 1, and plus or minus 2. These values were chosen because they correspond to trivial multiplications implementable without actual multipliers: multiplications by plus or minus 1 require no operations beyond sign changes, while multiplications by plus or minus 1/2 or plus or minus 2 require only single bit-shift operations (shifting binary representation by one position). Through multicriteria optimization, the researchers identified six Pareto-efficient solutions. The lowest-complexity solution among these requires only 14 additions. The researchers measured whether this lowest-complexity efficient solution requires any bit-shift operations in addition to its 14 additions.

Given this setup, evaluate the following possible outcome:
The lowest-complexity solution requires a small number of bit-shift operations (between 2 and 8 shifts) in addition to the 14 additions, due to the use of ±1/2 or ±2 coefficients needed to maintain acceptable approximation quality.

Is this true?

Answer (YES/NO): NO